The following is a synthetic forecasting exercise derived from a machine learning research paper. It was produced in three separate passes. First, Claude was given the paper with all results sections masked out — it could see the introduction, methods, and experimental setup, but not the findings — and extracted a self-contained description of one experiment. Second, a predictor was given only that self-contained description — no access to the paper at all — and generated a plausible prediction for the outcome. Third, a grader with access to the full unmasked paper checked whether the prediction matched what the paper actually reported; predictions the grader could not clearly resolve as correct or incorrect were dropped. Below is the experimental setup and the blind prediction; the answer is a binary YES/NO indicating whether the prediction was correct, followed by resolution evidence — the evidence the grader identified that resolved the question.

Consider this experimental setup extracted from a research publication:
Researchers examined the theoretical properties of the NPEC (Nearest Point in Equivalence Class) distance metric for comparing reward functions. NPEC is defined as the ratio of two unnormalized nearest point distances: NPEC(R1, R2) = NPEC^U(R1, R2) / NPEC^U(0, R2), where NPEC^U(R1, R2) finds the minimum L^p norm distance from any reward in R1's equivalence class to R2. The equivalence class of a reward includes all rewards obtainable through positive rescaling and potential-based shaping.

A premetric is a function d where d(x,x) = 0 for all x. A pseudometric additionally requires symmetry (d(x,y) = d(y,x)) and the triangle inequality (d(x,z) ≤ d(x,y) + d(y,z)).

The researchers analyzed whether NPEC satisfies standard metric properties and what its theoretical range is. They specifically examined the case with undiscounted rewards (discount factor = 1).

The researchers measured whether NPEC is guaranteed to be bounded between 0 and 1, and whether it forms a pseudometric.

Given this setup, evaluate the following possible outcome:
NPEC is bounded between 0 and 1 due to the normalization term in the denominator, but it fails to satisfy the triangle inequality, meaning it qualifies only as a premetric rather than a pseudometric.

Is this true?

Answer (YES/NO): NO